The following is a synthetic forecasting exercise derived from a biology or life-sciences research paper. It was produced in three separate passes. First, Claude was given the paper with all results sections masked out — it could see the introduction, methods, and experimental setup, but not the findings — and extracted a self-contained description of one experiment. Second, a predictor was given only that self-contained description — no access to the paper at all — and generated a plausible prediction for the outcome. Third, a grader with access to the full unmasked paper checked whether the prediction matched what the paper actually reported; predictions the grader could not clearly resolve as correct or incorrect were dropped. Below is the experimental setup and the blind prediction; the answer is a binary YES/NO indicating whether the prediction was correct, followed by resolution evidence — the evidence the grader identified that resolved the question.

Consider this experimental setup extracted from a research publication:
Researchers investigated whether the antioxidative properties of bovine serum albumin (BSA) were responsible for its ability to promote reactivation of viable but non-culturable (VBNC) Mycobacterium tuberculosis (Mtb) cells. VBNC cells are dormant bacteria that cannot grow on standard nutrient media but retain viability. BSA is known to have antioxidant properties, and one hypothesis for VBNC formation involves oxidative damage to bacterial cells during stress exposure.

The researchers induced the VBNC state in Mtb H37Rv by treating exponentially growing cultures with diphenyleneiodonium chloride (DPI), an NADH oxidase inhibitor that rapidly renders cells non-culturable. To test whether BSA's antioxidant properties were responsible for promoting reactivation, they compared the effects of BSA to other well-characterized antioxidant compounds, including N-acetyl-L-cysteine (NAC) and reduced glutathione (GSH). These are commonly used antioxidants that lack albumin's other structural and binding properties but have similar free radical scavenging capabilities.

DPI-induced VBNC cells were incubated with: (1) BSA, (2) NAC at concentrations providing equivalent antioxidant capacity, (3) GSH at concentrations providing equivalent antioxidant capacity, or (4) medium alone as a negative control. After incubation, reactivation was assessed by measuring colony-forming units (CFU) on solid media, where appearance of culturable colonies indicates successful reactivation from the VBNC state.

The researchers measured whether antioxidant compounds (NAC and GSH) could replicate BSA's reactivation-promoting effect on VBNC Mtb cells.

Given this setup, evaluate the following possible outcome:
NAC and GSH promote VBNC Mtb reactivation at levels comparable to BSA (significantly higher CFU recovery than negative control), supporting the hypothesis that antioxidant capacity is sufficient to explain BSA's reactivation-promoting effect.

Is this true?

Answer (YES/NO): NO